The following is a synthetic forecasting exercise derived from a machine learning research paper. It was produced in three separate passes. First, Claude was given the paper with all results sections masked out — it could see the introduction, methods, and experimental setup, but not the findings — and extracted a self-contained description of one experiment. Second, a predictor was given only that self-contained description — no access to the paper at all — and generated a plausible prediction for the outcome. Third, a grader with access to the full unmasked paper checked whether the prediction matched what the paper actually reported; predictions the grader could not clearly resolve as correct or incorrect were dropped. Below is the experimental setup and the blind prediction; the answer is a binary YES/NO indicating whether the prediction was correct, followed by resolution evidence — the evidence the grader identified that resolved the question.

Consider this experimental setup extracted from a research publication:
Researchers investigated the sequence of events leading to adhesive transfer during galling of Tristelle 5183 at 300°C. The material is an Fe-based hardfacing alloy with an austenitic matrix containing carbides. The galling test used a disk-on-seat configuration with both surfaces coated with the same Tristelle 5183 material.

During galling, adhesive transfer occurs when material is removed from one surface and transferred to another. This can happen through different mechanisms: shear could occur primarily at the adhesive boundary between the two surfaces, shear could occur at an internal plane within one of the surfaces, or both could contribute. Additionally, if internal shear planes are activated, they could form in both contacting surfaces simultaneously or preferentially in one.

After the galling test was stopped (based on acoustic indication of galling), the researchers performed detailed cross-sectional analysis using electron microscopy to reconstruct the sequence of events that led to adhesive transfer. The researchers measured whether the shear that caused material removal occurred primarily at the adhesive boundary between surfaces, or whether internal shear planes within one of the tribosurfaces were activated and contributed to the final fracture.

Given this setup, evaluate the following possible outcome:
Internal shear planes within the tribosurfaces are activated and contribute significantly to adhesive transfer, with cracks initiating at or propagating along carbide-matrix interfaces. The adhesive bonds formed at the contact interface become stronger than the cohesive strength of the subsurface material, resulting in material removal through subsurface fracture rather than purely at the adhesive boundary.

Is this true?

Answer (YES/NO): YES